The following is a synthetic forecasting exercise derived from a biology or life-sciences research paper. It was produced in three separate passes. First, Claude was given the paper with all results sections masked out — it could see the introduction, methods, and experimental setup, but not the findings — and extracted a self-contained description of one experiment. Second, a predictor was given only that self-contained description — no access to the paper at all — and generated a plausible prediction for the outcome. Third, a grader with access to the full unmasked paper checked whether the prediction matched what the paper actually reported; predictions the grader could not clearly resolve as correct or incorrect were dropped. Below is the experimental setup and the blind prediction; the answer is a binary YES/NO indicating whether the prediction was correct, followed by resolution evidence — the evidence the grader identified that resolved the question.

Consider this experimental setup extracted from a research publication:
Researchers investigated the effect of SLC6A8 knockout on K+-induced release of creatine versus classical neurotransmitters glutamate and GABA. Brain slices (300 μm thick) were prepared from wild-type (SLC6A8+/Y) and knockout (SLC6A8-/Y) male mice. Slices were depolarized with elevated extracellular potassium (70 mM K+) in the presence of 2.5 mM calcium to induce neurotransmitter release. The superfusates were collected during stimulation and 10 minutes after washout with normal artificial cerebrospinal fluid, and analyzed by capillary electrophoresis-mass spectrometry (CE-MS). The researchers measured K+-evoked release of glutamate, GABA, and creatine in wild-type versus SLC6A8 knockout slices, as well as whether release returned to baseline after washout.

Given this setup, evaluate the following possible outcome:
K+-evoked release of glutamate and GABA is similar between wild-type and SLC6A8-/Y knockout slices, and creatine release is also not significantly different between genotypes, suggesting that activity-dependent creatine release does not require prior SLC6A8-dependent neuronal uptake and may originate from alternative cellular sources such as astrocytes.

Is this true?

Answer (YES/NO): NO